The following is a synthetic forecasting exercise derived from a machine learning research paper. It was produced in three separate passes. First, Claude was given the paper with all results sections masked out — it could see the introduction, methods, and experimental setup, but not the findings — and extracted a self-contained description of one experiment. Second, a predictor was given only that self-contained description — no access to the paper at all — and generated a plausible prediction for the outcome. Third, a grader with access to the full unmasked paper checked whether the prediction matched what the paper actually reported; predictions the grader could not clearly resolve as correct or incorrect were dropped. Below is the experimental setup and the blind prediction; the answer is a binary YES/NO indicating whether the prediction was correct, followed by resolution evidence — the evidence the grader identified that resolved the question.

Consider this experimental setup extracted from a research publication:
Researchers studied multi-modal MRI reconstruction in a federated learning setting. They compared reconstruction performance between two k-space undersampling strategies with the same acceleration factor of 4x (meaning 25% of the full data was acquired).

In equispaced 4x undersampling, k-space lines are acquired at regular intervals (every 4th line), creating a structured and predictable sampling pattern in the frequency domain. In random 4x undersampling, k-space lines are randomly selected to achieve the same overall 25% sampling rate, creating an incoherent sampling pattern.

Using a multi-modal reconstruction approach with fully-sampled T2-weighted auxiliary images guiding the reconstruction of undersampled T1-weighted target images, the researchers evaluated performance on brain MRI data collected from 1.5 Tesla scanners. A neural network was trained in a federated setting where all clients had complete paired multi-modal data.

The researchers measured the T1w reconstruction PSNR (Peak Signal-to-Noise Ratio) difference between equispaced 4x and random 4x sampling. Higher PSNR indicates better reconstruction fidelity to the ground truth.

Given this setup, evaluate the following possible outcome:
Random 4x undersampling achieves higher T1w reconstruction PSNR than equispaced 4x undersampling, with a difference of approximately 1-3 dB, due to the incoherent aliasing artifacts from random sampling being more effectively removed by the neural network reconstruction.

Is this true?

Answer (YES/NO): NO